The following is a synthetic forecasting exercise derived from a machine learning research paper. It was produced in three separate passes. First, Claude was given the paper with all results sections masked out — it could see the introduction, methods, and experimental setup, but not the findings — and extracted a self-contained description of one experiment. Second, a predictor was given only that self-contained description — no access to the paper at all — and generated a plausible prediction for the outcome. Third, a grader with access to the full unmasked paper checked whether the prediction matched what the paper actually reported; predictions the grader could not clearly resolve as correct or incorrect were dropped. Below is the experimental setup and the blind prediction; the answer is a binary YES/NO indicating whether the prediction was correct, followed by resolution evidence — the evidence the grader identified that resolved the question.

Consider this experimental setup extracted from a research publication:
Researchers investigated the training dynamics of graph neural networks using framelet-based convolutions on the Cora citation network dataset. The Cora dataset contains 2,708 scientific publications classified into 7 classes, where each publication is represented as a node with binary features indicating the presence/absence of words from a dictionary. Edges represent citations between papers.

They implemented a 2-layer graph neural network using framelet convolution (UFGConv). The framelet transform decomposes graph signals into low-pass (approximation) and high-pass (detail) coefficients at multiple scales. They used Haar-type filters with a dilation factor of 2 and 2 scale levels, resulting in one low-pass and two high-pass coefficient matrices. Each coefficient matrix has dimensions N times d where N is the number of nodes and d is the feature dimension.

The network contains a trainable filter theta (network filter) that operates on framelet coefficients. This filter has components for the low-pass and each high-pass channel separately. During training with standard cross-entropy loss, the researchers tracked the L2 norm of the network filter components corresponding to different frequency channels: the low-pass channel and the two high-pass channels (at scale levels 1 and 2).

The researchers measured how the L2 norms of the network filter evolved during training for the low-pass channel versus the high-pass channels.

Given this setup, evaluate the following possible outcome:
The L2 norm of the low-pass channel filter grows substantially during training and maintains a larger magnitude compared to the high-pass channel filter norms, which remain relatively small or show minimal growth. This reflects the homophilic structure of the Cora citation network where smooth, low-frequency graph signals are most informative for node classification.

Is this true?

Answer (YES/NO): NO